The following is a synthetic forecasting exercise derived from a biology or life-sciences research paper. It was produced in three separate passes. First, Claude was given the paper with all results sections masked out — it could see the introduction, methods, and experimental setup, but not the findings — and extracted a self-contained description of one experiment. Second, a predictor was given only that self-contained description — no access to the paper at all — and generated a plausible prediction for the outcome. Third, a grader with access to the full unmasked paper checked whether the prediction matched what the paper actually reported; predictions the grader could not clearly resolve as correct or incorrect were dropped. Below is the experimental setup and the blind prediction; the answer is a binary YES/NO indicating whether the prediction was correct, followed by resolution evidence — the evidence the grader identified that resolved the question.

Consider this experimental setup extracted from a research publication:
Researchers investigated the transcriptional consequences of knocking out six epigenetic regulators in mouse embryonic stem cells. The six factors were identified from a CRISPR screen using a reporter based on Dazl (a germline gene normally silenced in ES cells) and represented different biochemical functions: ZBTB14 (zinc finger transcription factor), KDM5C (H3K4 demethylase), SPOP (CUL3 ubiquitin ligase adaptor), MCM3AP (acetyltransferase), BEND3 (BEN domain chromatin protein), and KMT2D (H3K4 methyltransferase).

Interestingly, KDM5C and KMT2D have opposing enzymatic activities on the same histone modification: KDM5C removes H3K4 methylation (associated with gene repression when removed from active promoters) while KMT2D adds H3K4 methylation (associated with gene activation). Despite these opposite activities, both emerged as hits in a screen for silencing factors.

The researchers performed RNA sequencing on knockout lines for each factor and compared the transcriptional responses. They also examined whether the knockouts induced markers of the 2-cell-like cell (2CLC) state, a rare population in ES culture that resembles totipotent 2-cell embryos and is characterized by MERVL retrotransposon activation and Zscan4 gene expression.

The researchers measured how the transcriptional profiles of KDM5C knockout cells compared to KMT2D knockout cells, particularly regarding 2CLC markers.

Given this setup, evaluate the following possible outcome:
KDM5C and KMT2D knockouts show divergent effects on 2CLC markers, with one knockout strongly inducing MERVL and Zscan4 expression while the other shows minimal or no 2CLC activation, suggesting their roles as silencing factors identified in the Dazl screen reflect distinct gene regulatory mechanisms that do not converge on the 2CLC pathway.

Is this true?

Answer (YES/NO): YES